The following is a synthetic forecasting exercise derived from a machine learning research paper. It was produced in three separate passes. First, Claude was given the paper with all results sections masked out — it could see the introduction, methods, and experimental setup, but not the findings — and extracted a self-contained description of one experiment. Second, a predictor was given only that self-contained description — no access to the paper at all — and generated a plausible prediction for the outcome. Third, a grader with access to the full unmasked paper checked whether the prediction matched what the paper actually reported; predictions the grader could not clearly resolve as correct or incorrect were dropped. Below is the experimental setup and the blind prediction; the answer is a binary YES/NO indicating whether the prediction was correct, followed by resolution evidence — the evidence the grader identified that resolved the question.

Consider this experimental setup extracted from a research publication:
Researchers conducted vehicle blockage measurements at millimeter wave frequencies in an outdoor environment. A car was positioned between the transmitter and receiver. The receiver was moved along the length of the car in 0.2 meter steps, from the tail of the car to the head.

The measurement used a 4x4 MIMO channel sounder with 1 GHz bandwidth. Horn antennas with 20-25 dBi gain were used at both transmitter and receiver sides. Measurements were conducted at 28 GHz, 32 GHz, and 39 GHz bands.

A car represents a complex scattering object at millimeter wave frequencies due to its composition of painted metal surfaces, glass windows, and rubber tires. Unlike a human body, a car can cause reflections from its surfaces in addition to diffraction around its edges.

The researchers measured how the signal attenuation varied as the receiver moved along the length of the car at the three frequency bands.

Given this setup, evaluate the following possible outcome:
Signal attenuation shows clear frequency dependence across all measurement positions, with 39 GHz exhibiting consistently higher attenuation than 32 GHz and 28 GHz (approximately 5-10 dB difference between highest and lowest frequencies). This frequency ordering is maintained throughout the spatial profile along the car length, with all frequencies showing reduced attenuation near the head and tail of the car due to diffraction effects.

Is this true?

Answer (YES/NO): NO